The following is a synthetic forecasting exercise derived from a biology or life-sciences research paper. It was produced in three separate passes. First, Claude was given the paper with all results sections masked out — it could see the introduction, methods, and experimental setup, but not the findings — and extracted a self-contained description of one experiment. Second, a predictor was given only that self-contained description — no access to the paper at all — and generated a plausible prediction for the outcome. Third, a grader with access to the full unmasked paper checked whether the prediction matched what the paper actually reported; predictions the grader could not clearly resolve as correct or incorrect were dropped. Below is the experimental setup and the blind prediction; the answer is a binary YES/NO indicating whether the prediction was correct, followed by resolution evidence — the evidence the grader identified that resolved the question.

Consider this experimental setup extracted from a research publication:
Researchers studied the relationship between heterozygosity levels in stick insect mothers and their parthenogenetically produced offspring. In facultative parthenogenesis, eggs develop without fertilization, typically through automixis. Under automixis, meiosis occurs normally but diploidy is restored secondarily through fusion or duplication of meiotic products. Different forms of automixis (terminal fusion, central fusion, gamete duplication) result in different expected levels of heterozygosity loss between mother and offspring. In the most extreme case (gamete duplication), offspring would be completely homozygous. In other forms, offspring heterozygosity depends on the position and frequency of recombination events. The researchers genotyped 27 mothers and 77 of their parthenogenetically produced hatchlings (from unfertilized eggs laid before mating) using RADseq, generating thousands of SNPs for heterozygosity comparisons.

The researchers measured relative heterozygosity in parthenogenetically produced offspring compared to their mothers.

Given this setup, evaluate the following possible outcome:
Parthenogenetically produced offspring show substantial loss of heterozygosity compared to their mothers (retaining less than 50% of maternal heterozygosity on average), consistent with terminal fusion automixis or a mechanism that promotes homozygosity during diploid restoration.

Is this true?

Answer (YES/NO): YES